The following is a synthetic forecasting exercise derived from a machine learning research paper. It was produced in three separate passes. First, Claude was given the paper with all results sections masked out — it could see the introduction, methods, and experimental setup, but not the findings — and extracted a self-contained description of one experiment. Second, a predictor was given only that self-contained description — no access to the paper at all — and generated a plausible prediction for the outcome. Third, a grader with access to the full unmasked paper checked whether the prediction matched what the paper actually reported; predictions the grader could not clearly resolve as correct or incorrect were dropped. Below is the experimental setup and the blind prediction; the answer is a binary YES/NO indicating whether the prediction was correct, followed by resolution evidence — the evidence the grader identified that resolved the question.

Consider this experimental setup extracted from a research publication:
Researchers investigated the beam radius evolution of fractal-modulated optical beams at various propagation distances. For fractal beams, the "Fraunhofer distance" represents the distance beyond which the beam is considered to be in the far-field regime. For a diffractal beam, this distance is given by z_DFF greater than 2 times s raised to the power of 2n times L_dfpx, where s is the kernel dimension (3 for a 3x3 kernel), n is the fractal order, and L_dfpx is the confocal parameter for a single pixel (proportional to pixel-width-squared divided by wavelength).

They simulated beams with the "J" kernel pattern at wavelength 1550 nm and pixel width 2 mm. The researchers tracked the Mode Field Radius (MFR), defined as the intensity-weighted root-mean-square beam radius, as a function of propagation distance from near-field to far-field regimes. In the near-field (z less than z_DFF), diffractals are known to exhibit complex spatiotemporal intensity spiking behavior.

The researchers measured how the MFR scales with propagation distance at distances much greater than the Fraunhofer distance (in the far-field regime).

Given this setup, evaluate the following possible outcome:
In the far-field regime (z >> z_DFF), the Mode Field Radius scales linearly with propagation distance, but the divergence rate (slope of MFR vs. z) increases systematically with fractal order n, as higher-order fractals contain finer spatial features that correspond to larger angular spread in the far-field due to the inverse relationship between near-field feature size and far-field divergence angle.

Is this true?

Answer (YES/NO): NO